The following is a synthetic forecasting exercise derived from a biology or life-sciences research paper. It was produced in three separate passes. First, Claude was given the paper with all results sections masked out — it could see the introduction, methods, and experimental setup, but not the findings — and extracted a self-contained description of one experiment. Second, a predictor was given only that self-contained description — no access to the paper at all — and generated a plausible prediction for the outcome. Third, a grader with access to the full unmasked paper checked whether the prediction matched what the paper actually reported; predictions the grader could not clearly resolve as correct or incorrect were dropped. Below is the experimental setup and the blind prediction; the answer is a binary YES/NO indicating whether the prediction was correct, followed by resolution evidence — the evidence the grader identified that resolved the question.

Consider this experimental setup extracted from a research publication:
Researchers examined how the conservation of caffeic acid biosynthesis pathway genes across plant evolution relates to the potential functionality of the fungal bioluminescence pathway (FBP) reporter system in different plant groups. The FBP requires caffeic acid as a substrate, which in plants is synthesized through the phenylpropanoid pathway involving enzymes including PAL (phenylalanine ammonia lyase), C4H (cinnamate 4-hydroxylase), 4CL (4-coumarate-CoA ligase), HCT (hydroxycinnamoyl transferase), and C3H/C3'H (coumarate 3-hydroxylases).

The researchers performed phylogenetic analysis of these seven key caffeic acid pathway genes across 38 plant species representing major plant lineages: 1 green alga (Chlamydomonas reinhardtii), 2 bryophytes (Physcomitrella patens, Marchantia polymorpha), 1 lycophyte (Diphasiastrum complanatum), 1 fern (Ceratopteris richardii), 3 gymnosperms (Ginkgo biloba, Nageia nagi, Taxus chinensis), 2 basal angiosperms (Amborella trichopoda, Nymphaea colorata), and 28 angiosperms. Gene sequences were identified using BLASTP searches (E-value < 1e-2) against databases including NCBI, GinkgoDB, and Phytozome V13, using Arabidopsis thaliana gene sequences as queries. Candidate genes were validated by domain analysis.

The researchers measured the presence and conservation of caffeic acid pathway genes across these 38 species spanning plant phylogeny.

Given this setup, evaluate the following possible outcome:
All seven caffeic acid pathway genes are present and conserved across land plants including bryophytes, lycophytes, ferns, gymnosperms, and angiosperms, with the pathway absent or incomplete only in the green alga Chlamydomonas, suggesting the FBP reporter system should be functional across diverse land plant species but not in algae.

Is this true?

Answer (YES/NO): YES